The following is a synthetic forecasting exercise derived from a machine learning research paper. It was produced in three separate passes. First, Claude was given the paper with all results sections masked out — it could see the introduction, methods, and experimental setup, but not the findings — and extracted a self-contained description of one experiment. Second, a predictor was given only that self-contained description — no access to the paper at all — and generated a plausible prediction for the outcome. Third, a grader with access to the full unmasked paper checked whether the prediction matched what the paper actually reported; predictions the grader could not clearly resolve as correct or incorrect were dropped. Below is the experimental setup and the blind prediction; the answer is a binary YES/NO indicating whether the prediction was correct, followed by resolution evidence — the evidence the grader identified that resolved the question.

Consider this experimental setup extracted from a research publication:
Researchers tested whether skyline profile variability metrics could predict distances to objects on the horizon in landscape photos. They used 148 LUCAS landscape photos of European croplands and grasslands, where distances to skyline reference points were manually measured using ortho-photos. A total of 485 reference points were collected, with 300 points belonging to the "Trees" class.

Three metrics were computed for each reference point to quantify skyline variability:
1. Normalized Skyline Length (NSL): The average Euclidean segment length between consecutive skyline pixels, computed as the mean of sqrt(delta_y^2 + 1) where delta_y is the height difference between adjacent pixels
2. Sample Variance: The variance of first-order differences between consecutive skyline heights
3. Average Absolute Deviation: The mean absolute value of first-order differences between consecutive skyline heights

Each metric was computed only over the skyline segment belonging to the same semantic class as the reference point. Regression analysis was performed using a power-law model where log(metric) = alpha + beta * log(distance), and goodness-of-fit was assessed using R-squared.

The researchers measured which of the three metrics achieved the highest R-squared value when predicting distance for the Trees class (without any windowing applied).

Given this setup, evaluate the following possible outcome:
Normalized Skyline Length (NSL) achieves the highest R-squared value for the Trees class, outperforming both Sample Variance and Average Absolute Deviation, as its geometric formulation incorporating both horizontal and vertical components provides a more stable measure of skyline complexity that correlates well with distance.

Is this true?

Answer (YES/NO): NO